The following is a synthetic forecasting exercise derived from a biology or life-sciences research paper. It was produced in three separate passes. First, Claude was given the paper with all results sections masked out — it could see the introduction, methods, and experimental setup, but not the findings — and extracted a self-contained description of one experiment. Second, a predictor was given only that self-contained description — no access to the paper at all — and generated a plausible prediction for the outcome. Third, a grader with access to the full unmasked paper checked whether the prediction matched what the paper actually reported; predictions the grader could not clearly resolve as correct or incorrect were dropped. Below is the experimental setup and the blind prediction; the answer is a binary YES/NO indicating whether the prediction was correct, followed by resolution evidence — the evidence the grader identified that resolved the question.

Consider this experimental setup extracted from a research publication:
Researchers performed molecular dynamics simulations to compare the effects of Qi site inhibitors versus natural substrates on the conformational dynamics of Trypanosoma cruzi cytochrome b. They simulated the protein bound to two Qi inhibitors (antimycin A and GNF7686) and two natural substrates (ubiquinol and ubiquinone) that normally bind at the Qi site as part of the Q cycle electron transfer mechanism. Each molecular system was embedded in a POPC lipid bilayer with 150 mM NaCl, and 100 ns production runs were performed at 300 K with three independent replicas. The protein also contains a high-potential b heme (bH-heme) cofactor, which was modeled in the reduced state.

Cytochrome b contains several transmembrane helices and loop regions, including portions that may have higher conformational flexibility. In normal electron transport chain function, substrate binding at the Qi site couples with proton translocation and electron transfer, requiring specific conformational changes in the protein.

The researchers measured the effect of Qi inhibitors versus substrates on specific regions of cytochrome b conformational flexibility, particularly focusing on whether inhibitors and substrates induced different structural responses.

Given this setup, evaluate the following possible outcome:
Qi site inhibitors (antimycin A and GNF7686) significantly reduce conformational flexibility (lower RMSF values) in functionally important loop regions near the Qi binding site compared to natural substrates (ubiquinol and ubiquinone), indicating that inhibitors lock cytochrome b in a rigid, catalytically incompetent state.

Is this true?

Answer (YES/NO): NO